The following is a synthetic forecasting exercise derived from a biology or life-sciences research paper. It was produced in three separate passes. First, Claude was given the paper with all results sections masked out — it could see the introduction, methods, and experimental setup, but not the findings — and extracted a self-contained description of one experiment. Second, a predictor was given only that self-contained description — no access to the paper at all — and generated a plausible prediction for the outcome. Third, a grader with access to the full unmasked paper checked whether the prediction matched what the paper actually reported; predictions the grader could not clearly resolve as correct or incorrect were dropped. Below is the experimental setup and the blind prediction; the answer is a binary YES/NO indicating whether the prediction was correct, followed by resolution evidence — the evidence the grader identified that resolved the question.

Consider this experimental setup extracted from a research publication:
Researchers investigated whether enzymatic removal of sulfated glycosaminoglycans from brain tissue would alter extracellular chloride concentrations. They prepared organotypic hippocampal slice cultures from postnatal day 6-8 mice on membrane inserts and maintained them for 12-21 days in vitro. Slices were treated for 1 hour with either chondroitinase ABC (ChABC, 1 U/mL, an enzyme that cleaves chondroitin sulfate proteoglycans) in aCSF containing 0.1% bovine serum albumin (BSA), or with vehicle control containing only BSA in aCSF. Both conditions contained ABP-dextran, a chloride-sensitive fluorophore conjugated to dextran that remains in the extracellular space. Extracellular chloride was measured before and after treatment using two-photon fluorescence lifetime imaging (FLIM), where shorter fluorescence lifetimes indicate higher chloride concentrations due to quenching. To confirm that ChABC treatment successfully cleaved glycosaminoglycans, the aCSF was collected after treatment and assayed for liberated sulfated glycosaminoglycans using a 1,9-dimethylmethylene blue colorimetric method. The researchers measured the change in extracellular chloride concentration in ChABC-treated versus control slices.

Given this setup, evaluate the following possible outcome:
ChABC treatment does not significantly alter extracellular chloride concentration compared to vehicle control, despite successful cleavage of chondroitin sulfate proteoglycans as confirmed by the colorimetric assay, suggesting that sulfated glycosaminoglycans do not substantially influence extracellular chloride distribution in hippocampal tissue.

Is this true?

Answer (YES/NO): NO